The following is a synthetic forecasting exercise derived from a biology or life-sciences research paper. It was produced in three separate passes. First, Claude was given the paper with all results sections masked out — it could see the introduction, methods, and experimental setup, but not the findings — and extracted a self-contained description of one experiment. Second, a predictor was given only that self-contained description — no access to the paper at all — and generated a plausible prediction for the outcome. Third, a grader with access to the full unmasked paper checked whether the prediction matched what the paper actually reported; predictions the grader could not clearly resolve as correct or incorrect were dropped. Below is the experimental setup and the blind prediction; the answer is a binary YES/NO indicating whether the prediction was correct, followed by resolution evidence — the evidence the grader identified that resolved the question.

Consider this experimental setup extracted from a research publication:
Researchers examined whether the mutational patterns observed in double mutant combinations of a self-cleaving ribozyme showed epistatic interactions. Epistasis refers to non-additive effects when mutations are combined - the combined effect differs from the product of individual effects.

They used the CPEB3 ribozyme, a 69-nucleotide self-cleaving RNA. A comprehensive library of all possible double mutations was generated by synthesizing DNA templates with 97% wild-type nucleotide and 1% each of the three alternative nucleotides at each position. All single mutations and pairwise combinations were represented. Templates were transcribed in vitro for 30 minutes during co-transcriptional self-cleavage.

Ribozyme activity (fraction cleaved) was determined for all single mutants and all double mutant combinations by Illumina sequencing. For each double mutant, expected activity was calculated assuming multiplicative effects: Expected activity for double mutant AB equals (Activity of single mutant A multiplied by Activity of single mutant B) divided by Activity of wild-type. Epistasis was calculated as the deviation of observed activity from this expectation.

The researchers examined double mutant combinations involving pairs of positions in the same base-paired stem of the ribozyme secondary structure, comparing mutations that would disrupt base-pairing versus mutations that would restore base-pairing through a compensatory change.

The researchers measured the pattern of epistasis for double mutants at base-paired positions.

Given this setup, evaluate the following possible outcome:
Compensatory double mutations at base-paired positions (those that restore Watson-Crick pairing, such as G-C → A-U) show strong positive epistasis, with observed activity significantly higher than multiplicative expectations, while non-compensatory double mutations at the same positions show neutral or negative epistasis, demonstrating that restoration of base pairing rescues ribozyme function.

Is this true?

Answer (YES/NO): YES